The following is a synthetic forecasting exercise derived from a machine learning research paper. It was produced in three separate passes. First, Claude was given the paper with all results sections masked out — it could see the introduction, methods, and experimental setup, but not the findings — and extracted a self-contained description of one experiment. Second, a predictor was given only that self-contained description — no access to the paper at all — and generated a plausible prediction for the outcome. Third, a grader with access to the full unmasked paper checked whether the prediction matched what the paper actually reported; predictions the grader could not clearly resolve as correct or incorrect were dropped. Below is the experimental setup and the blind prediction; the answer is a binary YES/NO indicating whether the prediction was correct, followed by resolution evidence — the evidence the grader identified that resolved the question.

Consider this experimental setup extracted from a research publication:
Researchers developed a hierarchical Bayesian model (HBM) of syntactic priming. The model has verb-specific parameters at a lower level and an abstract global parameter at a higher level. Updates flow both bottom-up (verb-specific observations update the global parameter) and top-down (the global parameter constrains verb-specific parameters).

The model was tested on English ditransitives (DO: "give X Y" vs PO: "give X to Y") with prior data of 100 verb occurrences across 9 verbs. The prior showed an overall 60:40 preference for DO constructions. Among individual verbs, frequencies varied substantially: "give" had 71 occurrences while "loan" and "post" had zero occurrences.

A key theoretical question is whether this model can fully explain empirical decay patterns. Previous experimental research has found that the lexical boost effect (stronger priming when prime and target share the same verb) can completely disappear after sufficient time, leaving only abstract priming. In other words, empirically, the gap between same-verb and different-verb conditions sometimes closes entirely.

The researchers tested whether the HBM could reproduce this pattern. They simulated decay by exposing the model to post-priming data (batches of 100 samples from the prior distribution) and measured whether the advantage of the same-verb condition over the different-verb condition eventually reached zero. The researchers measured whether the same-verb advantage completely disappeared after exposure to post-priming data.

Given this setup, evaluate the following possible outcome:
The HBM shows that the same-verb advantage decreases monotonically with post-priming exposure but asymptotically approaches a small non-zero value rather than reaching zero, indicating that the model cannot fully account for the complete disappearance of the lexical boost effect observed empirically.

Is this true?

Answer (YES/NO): YES